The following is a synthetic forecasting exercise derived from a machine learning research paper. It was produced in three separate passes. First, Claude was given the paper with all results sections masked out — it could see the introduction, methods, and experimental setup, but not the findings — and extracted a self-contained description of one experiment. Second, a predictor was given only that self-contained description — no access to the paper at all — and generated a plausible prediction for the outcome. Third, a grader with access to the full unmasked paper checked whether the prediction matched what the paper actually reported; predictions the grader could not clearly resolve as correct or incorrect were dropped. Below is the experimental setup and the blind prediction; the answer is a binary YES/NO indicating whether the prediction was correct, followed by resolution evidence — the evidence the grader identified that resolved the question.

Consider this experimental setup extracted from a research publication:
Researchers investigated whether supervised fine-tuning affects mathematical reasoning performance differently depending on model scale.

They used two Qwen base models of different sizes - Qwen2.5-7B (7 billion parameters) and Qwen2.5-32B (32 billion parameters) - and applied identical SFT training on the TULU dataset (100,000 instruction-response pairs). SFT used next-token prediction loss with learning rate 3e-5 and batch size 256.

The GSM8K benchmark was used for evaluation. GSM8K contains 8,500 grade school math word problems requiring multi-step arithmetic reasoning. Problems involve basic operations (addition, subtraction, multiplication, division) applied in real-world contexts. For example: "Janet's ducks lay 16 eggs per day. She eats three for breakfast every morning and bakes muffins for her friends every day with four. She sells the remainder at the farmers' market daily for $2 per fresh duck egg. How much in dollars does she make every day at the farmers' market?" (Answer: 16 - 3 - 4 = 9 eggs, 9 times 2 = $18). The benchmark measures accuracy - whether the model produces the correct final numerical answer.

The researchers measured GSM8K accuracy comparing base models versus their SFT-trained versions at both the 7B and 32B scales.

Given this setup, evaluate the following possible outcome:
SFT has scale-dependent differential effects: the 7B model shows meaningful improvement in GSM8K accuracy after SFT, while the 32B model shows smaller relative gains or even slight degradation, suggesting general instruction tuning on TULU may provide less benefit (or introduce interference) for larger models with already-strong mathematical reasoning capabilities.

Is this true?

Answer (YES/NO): NO